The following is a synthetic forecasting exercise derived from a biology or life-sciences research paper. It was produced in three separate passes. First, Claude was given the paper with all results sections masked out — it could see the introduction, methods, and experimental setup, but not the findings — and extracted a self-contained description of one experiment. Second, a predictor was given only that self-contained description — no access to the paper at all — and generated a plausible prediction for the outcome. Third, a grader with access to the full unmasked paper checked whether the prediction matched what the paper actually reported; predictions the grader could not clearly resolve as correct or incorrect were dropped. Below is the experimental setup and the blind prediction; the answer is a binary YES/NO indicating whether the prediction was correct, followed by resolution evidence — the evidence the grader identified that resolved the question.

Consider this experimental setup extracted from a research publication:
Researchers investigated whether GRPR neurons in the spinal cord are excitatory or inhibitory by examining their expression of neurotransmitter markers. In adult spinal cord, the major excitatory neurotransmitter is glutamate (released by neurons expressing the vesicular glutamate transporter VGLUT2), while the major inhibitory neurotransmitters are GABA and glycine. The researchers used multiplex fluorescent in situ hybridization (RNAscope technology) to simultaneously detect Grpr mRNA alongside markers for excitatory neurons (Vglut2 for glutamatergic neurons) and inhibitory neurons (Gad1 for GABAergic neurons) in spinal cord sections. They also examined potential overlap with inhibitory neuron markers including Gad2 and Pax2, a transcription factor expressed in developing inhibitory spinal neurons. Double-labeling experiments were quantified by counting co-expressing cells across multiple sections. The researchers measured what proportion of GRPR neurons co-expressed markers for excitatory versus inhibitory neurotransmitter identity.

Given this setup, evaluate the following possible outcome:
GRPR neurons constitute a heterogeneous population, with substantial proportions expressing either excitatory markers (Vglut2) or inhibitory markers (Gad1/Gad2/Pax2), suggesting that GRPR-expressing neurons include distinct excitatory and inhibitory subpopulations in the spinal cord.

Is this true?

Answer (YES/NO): NO